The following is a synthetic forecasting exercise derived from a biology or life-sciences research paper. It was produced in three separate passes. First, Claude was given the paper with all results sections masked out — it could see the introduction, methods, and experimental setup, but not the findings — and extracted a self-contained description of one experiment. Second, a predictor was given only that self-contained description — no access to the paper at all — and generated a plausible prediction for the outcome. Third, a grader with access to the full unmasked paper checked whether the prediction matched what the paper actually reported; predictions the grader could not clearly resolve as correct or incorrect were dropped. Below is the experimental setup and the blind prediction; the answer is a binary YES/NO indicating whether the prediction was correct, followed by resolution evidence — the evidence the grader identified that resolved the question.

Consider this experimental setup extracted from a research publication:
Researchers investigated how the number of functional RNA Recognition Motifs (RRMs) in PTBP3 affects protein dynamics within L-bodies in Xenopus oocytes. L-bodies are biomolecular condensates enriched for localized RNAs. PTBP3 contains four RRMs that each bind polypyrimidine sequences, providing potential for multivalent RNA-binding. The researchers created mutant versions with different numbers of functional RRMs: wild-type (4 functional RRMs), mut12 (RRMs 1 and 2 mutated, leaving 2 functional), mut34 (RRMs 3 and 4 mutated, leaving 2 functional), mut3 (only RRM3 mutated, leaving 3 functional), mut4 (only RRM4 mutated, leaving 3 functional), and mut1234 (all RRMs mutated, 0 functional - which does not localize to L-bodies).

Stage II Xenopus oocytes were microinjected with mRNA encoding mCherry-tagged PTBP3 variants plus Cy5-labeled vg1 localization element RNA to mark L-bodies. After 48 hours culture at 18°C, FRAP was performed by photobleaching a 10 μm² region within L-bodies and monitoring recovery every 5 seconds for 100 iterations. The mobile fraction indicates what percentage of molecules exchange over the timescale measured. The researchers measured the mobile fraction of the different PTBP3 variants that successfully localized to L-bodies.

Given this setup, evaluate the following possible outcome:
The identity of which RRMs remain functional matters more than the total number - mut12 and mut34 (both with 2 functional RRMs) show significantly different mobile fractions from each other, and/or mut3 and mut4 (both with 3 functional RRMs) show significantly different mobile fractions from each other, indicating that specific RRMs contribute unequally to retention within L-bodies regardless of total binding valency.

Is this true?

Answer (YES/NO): YES